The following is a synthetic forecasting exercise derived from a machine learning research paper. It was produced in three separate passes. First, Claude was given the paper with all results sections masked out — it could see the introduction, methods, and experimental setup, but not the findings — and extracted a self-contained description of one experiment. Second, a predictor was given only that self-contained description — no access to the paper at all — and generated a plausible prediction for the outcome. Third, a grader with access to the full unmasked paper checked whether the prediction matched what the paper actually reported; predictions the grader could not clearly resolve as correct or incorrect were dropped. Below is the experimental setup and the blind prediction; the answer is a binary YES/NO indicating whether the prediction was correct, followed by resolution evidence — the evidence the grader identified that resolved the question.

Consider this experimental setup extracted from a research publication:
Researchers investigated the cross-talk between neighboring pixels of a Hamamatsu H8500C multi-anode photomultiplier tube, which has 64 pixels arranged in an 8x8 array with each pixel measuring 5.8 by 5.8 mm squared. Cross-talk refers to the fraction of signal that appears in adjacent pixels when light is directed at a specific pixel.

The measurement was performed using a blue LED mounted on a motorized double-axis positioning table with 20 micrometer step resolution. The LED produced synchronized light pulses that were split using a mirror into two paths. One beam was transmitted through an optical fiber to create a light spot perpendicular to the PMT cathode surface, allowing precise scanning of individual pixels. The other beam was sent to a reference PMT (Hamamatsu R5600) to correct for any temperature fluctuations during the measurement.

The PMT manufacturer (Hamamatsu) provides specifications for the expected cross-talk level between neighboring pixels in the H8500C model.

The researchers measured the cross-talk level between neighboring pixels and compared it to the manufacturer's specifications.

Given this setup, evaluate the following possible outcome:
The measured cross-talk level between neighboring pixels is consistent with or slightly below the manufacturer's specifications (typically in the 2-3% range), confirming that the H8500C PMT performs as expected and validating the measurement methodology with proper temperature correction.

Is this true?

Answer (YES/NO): NO